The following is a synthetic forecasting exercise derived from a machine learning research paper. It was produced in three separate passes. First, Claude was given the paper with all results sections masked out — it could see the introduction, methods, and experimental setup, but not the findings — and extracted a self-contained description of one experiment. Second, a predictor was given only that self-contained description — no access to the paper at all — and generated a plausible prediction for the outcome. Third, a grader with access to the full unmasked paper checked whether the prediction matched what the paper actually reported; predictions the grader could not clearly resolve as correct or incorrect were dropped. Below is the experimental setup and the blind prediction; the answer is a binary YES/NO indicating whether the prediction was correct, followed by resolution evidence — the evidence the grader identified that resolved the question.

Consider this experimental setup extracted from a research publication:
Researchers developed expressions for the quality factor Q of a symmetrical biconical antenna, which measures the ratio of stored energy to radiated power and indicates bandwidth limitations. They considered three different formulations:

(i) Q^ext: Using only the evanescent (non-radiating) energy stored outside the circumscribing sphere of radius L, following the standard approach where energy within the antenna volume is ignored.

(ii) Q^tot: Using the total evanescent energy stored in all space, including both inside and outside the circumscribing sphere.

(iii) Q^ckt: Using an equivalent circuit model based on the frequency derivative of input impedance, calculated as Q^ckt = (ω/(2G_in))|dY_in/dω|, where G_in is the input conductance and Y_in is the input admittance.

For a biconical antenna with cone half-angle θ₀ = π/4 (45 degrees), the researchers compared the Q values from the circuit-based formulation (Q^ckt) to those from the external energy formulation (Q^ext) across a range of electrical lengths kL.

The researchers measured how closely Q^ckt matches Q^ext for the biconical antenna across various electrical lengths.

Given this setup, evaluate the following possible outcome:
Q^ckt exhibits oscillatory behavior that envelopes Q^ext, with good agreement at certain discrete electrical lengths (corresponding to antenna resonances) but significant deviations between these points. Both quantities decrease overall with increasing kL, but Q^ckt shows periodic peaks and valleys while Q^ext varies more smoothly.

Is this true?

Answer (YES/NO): NO